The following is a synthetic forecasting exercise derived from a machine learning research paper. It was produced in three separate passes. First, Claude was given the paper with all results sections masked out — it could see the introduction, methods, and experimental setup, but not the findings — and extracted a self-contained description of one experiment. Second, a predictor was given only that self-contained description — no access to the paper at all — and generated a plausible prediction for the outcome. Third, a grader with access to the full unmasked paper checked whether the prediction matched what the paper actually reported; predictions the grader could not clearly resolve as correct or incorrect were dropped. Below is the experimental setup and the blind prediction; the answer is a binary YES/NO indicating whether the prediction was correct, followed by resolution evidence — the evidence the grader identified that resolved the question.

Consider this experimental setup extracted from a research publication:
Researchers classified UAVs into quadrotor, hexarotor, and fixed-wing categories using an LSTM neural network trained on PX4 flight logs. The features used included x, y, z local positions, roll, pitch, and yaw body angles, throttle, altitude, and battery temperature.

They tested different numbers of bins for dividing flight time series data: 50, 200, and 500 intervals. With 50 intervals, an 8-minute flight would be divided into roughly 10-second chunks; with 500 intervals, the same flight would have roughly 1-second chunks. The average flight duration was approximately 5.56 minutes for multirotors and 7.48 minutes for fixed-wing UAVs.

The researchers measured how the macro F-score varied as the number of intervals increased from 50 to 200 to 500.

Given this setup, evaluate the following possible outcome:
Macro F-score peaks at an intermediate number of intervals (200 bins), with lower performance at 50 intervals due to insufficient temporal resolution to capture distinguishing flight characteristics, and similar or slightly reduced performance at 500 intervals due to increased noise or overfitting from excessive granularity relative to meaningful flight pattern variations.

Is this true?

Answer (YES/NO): NO